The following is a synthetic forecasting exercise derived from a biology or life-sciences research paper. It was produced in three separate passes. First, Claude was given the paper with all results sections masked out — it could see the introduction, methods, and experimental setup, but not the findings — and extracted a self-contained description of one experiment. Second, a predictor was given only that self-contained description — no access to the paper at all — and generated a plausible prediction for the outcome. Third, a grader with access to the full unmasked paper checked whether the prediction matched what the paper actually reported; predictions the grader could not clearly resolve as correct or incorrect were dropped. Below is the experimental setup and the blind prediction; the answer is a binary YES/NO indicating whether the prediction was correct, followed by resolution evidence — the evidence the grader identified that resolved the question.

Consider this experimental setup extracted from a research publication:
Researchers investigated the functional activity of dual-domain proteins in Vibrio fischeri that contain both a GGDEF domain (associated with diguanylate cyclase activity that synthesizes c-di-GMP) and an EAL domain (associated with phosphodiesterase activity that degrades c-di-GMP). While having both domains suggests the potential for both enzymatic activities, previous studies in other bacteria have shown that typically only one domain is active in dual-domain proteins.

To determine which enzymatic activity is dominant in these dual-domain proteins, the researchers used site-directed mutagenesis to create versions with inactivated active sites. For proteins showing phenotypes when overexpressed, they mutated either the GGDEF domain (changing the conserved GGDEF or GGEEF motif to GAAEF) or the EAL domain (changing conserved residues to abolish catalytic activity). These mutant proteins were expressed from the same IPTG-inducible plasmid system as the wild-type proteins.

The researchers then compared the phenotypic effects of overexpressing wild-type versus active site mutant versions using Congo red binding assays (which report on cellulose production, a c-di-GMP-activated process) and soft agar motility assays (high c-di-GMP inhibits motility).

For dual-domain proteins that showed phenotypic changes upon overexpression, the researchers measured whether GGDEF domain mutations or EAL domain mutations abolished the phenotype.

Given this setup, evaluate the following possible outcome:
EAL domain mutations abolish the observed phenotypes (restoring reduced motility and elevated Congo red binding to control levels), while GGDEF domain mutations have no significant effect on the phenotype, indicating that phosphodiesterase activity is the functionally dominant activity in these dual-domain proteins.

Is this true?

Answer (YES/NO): NO